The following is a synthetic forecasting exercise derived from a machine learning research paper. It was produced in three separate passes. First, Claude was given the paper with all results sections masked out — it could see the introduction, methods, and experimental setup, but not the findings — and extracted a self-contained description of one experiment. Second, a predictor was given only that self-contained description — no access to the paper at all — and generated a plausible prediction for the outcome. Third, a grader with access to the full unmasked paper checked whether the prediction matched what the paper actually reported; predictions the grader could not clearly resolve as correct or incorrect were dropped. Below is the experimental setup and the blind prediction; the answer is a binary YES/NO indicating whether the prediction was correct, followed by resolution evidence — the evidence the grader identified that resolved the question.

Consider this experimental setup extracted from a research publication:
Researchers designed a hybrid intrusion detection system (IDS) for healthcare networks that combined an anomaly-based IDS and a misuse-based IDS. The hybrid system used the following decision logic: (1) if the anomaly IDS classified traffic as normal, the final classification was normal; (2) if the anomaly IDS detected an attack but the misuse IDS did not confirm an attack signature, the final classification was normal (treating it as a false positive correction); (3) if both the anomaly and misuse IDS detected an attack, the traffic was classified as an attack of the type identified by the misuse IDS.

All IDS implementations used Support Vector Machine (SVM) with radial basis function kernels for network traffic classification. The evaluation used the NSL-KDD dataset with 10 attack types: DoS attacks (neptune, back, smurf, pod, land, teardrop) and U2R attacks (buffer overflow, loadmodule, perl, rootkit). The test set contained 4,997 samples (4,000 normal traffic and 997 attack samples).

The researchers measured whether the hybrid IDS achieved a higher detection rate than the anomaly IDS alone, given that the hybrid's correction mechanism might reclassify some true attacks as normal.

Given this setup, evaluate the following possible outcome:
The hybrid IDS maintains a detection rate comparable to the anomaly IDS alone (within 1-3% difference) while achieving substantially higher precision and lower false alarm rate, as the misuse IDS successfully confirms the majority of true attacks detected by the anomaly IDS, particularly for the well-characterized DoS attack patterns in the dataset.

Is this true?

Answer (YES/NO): YES